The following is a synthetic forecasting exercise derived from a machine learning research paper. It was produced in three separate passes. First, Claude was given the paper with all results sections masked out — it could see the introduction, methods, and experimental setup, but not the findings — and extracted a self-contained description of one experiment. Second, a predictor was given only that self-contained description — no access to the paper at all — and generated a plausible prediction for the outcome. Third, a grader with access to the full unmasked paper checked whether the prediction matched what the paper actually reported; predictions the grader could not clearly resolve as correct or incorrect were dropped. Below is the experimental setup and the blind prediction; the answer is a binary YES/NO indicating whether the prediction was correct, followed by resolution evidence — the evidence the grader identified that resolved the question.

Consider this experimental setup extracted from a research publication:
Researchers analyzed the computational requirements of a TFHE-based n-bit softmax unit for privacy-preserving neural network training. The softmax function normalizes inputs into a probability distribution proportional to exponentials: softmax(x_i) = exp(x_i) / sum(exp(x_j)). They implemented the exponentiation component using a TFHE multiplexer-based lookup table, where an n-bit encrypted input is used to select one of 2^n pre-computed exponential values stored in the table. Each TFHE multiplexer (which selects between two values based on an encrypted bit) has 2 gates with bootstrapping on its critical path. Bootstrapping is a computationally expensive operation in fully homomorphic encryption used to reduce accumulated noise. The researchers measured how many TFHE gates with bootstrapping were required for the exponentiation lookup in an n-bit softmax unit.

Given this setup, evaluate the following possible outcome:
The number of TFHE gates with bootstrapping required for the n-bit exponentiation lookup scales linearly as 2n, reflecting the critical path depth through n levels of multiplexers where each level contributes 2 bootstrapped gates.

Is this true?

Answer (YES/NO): NO